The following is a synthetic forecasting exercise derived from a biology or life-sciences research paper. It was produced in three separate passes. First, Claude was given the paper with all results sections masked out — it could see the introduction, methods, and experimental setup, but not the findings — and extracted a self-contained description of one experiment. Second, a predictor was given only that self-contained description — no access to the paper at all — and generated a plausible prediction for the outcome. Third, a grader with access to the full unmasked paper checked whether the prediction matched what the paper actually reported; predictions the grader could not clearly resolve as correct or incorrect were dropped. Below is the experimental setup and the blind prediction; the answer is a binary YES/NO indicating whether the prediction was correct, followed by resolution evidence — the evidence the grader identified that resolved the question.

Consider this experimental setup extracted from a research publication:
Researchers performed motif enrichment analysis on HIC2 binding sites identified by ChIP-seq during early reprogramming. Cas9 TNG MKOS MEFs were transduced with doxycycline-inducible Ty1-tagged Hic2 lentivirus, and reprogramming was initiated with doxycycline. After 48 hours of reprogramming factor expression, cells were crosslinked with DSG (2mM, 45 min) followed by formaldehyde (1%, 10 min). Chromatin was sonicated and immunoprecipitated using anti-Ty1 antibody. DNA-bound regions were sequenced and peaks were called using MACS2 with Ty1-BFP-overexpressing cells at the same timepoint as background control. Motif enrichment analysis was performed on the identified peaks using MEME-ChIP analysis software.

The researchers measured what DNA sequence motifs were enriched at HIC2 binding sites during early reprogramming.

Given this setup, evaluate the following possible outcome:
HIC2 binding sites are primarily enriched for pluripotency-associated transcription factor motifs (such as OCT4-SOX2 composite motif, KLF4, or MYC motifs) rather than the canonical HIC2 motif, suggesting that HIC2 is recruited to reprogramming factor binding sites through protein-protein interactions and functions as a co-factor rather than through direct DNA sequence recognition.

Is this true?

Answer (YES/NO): NO